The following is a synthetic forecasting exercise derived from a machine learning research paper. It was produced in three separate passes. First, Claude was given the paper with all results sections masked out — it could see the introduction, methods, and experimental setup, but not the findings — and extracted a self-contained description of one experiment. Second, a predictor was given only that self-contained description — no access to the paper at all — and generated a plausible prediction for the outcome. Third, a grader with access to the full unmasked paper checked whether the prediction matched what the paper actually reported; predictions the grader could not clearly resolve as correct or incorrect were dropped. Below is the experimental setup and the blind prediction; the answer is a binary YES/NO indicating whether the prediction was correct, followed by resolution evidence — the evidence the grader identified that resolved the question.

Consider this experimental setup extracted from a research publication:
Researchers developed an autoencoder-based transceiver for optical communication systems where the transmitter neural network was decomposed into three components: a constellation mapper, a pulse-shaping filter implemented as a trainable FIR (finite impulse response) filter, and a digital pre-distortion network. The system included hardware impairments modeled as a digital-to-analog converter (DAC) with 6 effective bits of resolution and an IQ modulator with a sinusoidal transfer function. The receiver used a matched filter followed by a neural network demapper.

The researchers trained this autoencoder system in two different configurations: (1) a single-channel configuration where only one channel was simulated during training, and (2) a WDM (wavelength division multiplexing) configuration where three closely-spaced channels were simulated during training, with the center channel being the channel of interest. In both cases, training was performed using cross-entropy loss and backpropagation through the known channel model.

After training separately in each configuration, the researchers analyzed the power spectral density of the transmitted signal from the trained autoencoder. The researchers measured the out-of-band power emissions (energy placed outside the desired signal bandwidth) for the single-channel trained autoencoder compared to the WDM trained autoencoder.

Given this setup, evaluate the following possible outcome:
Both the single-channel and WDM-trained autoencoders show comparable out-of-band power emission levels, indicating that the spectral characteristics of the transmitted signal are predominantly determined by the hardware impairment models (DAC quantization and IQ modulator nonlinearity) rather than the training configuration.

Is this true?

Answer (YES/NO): NO